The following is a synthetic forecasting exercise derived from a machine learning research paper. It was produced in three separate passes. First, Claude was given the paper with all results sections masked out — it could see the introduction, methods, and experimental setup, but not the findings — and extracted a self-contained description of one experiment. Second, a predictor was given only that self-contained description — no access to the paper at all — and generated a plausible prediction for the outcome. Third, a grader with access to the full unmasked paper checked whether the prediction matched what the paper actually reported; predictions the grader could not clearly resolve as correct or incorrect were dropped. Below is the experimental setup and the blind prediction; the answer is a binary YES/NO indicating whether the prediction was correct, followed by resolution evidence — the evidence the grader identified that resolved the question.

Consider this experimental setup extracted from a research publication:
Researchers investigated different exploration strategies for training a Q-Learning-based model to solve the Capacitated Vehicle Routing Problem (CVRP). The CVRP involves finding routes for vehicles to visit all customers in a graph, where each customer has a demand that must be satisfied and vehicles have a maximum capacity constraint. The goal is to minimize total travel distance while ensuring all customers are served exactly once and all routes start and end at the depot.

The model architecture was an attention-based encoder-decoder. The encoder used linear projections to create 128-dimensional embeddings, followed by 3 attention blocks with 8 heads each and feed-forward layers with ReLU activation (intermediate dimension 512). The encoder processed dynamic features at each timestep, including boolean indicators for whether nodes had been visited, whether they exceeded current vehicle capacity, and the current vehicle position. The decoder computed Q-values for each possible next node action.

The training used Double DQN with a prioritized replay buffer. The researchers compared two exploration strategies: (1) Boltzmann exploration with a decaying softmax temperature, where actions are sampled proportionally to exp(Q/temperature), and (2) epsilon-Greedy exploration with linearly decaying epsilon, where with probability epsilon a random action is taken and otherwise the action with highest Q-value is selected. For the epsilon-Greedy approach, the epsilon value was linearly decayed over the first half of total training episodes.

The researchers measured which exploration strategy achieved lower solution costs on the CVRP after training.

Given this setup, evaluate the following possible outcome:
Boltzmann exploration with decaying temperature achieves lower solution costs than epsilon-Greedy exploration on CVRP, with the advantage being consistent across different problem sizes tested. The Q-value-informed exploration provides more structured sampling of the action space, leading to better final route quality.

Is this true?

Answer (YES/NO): NO